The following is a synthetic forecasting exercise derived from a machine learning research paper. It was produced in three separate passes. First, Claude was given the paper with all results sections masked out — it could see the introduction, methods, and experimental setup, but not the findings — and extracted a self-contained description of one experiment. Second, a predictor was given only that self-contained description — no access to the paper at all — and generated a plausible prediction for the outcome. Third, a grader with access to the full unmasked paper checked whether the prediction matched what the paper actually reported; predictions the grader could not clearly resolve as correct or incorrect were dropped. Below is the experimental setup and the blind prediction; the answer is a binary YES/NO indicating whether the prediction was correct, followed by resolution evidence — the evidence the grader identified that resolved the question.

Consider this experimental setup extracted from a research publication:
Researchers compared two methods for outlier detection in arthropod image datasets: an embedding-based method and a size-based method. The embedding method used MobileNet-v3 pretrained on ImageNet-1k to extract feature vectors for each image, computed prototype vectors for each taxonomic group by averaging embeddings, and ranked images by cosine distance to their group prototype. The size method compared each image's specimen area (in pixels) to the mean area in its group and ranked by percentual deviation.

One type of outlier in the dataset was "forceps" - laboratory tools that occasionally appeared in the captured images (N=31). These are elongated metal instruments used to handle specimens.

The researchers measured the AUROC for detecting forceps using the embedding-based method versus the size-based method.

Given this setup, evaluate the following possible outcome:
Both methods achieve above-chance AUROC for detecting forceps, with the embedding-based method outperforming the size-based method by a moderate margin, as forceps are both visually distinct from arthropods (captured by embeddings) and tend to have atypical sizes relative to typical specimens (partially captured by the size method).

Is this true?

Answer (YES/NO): NO